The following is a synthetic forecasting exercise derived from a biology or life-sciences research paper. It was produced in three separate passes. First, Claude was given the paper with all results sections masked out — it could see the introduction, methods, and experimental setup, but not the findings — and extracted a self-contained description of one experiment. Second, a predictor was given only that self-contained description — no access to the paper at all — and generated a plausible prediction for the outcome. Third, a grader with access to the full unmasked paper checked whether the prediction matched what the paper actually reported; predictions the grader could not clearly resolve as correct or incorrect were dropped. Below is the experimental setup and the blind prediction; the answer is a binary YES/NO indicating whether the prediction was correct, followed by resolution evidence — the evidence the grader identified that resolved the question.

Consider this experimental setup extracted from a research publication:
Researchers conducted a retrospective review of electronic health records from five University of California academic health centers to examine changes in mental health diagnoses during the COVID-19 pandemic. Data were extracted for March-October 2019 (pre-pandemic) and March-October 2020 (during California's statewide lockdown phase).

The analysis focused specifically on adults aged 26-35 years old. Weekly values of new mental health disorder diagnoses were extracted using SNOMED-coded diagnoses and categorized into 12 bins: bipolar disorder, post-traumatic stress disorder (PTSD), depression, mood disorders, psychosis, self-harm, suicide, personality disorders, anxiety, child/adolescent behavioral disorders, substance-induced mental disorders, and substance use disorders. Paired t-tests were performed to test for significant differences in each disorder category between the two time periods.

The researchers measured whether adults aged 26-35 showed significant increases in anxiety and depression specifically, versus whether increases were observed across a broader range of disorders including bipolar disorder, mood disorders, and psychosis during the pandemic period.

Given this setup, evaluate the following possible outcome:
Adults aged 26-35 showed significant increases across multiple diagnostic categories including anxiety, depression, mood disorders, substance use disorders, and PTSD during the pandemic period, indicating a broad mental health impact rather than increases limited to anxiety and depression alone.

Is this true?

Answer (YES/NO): NO